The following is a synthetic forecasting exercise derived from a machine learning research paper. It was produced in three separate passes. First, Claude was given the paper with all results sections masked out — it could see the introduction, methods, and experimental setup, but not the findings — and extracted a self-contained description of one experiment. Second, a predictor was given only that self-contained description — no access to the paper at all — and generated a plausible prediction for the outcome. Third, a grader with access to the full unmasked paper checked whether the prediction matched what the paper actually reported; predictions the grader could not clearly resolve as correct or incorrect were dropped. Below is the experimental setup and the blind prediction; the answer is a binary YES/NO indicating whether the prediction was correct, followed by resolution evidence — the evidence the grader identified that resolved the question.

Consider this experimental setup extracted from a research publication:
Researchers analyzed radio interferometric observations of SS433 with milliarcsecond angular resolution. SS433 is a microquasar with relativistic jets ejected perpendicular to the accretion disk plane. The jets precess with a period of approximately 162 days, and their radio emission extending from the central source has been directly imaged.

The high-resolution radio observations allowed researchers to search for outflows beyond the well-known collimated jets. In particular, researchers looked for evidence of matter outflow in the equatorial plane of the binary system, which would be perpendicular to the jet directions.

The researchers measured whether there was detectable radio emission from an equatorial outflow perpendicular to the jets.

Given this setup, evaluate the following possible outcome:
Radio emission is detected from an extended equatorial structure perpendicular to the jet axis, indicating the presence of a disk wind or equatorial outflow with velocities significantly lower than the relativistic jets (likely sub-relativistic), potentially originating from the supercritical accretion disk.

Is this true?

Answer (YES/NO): YES